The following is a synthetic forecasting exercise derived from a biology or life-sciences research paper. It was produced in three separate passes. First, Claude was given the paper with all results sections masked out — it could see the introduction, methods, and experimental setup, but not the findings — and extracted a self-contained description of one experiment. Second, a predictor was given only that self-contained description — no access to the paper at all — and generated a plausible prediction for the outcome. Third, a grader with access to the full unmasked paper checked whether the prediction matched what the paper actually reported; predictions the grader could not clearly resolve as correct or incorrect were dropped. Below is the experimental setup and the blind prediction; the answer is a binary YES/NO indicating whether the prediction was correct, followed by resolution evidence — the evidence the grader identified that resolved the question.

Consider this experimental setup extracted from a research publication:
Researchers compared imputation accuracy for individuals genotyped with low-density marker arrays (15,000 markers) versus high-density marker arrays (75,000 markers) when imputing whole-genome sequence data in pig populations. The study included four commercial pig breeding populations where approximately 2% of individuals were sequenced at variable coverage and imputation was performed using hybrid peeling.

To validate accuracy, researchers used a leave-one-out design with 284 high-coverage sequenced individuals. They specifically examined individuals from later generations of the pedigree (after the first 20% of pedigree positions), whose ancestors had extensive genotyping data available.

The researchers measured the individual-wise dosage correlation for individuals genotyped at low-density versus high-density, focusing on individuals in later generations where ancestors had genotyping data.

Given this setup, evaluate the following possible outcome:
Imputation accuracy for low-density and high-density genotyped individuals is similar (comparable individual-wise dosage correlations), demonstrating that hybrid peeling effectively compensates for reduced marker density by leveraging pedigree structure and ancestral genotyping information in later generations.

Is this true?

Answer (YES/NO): YES